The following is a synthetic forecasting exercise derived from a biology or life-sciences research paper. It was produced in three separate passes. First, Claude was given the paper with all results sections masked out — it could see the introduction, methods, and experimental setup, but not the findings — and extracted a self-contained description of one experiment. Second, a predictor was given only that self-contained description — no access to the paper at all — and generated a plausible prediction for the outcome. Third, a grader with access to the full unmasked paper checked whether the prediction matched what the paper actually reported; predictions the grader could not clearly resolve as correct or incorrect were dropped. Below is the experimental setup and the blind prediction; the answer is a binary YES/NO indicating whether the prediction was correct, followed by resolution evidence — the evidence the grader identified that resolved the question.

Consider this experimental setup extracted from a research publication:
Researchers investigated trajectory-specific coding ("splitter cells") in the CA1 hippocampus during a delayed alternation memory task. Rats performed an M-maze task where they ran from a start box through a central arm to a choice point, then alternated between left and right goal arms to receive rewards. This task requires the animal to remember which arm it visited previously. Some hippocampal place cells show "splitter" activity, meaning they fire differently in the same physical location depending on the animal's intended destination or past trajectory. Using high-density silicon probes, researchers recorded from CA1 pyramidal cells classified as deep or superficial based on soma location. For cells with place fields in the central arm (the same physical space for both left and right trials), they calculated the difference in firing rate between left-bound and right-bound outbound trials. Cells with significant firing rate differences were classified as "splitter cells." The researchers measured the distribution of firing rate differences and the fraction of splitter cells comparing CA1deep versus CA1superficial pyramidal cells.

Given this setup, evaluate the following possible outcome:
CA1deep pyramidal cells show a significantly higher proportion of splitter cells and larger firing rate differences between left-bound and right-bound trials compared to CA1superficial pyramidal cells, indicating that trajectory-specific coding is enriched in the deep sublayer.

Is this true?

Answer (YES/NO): NO